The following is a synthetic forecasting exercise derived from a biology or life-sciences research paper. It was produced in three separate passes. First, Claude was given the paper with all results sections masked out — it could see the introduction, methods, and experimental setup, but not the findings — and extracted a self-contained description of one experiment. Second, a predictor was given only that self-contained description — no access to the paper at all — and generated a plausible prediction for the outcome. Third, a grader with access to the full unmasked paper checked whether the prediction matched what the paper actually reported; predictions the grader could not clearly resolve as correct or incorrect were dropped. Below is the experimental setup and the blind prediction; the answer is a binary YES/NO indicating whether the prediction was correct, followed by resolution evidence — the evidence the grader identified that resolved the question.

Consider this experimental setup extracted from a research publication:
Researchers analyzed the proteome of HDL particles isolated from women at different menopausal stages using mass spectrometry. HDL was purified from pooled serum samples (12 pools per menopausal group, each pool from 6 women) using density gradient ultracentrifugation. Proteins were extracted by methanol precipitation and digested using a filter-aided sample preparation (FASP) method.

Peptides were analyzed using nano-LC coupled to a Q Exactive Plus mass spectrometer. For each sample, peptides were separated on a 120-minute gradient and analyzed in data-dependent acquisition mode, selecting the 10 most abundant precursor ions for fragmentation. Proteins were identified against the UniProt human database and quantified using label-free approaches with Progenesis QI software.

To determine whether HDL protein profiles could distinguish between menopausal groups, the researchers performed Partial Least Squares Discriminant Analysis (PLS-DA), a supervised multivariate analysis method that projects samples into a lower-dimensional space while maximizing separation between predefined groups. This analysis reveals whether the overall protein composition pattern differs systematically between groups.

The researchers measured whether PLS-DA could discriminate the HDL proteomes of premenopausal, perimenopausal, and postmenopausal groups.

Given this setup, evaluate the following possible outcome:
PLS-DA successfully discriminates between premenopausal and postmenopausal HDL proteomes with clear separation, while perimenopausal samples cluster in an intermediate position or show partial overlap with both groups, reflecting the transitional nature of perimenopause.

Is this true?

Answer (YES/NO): NO